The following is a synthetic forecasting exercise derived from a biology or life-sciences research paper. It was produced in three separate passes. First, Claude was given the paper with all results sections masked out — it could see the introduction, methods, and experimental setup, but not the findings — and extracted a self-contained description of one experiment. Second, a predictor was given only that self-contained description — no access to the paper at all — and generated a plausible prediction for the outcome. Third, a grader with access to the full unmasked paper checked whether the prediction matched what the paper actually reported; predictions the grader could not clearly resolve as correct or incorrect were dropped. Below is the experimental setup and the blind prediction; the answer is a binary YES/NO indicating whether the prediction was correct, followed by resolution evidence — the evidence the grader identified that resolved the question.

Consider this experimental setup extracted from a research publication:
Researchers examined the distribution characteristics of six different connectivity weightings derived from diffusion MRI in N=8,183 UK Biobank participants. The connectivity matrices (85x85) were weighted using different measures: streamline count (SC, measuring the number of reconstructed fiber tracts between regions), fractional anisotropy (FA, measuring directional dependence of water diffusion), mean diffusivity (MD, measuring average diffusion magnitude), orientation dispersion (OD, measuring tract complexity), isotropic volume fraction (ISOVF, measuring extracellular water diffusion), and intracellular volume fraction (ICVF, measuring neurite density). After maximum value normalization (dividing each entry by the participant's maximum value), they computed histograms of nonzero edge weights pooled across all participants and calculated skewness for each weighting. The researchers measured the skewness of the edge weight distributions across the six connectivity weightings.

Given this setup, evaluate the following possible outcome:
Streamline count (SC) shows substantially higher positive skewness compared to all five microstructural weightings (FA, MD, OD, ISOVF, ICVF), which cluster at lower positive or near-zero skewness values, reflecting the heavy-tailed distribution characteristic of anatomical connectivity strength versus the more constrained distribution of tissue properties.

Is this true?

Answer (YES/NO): NO